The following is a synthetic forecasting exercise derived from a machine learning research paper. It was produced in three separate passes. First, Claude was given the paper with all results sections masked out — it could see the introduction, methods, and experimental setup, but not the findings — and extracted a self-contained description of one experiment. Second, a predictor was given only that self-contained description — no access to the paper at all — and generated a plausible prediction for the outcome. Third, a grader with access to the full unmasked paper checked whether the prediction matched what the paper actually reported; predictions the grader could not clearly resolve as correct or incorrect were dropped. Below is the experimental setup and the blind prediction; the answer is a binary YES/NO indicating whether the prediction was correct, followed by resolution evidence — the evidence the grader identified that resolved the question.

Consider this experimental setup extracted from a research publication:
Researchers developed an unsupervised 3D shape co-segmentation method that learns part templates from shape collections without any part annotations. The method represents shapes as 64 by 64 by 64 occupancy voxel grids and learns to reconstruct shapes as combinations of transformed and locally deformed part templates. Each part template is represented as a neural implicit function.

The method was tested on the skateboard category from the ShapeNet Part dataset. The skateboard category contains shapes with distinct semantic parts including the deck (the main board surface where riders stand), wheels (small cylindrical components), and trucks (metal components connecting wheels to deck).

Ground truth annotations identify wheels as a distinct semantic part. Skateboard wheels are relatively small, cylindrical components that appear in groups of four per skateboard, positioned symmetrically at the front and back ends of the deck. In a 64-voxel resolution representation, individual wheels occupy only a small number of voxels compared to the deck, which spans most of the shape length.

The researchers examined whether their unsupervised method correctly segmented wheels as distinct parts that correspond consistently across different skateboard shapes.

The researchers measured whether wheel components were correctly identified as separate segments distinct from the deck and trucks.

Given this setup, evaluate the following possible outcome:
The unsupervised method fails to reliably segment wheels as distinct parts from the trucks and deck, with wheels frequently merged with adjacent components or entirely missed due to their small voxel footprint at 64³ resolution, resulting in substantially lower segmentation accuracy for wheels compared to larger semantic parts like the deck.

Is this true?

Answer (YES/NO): YES